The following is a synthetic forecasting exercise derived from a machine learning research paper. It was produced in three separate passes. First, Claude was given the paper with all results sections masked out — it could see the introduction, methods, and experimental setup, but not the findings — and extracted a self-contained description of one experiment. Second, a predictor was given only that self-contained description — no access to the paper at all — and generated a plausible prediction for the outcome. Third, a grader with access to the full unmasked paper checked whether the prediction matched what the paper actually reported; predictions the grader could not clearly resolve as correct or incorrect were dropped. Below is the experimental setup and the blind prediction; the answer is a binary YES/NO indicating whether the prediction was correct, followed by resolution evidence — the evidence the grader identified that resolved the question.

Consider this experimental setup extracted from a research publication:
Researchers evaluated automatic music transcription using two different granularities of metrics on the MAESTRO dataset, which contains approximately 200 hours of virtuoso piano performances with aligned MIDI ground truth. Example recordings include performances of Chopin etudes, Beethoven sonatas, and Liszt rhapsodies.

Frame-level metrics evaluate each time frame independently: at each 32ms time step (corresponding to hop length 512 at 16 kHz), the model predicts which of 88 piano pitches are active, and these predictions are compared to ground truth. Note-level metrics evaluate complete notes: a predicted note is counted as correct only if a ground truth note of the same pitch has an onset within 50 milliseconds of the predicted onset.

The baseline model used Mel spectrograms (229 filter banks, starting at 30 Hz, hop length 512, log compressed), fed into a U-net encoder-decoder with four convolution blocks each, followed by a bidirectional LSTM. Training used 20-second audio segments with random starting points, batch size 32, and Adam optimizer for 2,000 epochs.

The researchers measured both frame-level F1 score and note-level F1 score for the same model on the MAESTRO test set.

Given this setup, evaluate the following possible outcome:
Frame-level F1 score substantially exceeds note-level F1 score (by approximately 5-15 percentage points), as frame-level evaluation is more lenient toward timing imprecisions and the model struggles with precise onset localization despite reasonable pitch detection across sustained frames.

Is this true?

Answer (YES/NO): YES